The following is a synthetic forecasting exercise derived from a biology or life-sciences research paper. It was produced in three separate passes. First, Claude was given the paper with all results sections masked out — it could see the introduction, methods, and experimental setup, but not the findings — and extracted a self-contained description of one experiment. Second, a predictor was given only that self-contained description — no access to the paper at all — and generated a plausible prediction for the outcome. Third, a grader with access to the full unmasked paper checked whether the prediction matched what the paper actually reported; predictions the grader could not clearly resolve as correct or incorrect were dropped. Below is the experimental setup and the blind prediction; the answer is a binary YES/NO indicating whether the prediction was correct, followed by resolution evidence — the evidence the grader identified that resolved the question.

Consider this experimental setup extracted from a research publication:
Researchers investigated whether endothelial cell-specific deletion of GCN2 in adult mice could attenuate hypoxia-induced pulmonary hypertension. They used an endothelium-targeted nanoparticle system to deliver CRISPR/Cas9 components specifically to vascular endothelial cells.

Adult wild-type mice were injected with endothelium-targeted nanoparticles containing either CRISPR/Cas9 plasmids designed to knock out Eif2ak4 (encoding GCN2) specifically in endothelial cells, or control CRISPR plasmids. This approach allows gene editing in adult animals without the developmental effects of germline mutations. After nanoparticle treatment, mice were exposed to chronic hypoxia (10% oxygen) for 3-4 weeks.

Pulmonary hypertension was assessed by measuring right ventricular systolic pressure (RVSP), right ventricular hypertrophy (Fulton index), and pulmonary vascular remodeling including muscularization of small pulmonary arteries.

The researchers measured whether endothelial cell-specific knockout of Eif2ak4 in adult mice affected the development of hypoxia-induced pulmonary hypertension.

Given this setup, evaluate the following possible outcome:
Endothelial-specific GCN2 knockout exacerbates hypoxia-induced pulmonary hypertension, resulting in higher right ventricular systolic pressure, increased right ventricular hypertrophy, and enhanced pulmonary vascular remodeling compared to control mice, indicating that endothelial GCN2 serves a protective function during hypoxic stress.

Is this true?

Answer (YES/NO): NO